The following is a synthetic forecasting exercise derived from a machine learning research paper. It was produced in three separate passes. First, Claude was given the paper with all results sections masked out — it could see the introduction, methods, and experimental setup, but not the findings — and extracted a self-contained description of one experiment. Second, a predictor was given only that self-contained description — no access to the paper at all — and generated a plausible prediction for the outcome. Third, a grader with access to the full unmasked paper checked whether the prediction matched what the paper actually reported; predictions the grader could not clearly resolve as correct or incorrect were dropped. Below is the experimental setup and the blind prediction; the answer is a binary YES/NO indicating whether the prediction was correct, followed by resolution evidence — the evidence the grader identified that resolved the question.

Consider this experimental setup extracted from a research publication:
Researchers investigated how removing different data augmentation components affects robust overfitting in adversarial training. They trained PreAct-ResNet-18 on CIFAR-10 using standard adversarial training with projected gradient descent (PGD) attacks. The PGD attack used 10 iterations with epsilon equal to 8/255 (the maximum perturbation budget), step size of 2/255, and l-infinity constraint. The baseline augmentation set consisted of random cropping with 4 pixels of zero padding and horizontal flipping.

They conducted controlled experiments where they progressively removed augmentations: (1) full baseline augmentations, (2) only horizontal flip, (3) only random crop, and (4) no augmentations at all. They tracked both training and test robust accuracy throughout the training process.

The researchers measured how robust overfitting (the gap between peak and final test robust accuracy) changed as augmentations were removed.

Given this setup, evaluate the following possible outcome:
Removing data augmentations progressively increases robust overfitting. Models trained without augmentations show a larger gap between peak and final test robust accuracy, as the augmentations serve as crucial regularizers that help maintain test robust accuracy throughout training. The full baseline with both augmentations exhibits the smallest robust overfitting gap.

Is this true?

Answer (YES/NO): YES